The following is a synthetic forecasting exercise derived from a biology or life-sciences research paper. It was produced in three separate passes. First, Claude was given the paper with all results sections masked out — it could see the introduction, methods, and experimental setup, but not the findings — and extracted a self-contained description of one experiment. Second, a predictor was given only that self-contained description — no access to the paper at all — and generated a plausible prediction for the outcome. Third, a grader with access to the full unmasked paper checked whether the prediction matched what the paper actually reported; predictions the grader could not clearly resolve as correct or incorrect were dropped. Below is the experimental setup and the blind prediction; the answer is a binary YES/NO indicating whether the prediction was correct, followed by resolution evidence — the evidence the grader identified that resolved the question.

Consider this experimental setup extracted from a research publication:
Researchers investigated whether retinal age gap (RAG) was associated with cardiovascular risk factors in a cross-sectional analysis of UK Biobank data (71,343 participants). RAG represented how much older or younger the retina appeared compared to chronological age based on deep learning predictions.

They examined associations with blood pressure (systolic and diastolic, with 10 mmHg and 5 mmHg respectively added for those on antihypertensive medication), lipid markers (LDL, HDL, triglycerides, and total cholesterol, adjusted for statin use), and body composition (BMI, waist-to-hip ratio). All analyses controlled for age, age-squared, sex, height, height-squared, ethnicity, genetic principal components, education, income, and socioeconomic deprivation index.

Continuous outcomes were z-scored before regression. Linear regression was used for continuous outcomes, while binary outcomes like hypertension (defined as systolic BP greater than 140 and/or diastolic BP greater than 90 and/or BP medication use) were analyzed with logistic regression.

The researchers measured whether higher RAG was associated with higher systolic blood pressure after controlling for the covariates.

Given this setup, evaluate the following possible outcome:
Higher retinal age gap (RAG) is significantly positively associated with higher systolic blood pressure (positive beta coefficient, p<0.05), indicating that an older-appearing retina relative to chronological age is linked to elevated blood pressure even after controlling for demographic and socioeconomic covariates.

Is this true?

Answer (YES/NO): YES